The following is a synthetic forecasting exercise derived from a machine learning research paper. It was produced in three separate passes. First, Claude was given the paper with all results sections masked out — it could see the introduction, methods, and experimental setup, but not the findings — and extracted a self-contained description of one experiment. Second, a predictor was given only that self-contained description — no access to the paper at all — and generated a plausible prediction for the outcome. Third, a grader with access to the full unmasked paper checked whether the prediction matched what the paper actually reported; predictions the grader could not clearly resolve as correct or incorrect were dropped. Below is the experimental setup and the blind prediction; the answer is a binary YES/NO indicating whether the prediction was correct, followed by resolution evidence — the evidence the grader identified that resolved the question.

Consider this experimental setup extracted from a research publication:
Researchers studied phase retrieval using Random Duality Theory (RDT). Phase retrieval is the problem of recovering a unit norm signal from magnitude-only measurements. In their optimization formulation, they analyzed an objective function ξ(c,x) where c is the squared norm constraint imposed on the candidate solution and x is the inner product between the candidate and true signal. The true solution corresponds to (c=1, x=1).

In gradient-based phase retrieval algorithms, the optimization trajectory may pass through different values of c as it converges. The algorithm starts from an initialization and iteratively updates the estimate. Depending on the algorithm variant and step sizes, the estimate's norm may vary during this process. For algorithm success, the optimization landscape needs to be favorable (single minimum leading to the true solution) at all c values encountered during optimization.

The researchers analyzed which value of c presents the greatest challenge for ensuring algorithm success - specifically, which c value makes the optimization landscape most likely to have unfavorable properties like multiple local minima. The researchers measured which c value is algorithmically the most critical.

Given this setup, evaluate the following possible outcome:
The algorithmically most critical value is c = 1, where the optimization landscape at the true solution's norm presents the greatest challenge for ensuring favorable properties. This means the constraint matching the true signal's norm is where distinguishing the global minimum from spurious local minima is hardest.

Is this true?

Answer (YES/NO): YES